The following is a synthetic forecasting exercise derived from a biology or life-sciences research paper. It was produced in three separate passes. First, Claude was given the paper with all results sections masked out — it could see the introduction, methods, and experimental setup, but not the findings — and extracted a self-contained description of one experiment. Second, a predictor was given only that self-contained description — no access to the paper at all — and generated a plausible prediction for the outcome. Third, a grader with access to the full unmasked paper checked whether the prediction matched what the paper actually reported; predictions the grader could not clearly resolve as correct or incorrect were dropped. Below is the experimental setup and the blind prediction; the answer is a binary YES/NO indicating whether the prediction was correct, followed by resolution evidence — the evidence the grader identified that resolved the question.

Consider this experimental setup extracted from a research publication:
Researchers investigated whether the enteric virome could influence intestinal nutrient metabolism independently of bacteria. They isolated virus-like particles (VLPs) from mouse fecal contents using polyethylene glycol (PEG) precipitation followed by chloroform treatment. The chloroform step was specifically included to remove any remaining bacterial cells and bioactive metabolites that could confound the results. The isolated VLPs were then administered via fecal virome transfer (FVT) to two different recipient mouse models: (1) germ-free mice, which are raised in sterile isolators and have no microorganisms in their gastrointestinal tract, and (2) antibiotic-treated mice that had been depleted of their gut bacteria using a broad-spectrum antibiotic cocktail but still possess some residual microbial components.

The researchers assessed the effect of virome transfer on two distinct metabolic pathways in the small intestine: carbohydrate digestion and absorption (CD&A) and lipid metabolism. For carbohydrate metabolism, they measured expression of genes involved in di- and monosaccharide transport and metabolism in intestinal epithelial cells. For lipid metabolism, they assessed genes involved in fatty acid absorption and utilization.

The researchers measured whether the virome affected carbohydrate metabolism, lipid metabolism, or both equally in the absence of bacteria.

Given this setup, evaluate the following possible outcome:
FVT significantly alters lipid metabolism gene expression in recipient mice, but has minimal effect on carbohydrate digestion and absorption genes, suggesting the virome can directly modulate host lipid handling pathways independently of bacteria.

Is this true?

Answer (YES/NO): NO